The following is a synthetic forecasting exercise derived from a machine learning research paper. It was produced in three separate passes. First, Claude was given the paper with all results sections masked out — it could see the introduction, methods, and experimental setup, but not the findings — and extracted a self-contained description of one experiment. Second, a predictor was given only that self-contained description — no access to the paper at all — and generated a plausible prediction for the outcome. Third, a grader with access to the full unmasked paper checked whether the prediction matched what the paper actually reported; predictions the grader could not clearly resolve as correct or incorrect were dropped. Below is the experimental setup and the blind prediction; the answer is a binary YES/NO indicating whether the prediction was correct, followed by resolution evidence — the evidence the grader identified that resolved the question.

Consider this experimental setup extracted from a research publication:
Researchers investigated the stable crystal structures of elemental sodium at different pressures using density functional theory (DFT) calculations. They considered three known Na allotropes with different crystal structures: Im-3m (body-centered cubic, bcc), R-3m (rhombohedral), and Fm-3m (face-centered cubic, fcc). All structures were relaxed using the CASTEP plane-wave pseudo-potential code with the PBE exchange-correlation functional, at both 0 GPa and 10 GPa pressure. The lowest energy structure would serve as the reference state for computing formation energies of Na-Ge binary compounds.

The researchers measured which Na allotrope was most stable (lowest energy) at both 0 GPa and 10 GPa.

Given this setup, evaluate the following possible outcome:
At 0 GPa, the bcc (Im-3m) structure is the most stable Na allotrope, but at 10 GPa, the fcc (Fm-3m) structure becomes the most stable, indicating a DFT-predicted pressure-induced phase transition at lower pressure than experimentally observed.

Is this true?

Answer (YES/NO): NO